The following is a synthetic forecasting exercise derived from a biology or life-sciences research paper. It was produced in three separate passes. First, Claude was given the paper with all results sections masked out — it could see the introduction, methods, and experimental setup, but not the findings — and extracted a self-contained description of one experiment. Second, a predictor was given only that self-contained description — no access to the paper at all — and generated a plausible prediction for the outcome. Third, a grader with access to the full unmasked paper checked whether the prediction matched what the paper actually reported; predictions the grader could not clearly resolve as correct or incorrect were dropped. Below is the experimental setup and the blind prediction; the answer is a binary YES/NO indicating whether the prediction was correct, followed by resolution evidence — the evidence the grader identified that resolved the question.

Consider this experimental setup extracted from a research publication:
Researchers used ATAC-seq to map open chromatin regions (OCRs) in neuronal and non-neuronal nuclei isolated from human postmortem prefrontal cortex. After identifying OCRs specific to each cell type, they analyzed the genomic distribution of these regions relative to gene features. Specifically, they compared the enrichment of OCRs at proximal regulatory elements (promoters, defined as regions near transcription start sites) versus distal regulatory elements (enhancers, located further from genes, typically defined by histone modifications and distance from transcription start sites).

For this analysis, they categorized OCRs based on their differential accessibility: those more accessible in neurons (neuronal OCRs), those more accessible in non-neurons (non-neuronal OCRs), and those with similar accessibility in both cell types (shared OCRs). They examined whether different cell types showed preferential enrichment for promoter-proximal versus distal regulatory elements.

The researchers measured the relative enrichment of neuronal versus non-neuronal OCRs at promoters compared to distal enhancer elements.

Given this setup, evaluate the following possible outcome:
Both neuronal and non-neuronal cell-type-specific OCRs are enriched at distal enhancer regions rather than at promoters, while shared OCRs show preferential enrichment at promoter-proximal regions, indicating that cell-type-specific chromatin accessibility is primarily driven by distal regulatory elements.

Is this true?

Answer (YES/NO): NO